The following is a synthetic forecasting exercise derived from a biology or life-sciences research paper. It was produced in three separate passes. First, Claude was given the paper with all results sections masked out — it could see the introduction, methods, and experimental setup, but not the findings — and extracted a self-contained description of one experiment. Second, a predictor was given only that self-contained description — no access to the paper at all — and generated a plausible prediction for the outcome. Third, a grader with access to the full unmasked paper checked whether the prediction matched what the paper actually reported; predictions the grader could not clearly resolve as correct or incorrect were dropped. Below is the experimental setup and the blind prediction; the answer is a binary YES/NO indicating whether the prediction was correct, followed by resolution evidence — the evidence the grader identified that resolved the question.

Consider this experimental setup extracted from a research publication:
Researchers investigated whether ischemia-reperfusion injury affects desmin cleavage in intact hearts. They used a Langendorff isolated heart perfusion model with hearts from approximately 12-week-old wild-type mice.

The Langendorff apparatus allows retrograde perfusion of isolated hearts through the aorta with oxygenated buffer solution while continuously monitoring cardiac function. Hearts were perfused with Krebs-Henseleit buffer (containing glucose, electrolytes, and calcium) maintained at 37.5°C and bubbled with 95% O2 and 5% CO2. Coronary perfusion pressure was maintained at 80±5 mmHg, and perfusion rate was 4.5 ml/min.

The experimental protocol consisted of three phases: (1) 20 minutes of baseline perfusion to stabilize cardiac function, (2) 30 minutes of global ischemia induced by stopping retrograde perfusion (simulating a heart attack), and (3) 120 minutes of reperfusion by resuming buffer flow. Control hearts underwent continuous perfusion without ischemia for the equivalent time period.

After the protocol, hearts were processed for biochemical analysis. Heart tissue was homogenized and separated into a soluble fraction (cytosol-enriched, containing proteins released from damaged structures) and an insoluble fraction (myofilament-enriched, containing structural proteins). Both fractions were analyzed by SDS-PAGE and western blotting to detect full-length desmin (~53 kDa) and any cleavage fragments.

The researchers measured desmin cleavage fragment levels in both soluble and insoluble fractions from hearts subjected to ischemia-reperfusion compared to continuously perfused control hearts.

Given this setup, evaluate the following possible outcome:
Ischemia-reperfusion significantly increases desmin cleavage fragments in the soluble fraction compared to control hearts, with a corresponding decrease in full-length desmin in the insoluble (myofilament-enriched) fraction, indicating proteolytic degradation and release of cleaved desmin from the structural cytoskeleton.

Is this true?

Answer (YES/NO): NO